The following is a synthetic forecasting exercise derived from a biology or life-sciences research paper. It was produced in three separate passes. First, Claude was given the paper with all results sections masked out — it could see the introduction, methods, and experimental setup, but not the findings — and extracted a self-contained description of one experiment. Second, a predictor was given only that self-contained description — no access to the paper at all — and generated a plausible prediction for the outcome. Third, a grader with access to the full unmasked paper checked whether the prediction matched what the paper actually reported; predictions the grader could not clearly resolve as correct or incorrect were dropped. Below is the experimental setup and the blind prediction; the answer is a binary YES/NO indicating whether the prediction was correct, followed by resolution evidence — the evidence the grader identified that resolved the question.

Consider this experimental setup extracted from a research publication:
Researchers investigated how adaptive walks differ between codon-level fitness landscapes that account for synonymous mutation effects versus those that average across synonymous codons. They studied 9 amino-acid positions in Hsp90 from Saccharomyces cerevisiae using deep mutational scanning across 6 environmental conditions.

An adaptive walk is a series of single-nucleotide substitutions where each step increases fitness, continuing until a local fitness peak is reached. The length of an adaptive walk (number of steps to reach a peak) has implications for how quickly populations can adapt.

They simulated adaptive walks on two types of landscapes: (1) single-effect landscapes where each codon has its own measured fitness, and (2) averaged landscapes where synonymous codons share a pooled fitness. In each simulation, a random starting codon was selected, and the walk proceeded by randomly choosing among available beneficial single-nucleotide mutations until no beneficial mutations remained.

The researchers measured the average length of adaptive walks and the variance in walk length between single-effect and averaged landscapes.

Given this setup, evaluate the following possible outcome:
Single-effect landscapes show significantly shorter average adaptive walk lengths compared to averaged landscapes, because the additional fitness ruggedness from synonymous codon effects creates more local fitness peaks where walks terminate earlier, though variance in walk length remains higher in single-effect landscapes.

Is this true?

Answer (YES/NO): NO